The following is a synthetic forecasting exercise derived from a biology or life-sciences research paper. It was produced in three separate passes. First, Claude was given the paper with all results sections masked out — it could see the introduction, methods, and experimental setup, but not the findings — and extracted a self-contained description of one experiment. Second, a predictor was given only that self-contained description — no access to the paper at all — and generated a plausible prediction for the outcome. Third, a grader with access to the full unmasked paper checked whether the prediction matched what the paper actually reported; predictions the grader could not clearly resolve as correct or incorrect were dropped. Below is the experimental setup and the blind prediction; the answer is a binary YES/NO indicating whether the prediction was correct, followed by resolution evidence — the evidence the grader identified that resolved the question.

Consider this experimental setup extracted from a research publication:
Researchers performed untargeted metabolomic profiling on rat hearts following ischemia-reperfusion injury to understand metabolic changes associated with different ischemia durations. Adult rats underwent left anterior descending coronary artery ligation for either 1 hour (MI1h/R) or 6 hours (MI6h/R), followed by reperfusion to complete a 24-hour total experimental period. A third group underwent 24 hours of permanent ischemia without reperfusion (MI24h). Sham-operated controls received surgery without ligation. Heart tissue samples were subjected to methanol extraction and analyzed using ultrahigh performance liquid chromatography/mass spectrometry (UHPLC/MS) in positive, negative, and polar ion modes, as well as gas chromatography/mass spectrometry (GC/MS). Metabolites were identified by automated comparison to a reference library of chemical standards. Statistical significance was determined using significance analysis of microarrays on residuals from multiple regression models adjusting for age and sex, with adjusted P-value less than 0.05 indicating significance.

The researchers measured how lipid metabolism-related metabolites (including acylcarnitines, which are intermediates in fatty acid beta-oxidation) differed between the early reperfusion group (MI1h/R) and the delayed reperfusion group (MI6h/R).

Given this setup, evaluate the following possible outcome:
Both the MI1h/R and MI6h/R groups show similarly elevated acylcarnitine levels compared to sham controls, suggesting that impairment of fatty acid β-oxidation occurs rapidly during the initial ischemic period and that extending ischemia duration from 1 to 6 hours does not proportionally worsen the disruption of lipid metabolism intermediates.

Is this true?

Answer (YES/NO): NO